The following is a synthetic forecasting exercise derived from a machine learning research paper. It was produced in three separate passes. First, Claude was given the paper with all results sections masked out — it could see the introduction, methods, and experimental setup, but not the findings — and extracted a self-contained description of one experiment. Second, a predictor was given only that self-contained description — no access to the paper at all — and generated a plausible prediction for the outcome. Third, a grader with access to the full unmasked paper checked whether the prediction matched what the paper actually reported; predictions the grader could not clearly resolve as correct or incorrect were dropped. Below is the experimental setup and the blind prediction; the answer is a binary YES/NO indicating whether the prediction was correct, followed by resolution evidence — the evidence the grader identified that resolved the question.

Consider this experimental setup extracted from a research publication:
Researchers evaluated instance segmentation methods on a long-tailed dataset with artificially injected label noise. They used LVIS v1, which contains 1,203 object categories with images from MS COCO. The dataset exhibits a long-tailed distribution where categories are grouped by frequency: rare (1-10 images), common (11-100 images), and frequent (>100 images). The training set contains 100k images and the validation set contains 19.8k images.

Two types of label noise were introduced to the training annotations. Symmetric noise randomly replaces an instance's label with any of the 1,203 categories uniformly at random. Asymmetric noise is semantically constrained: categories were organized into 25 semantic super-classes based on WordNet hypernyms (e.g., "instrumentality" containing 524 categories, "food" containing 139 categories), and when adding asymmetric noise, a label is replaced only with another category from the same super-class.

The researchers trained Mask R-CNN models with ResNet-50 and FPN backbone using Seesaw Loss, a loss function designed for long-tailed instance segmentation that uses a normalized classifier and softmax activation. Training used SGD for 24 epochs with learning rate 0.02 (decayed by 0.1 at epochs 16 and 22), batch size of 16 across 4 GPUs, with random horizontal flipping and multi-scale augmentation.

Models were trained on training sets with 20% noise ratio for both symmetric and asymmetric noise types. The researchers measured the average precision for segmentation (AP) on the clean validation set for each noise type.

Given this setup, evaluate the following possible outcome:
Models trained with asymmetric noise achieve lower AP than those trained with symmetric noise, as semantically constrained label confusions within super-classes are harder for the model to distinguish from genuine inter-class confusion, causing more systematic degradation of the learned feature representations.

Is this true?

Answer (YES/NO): YES